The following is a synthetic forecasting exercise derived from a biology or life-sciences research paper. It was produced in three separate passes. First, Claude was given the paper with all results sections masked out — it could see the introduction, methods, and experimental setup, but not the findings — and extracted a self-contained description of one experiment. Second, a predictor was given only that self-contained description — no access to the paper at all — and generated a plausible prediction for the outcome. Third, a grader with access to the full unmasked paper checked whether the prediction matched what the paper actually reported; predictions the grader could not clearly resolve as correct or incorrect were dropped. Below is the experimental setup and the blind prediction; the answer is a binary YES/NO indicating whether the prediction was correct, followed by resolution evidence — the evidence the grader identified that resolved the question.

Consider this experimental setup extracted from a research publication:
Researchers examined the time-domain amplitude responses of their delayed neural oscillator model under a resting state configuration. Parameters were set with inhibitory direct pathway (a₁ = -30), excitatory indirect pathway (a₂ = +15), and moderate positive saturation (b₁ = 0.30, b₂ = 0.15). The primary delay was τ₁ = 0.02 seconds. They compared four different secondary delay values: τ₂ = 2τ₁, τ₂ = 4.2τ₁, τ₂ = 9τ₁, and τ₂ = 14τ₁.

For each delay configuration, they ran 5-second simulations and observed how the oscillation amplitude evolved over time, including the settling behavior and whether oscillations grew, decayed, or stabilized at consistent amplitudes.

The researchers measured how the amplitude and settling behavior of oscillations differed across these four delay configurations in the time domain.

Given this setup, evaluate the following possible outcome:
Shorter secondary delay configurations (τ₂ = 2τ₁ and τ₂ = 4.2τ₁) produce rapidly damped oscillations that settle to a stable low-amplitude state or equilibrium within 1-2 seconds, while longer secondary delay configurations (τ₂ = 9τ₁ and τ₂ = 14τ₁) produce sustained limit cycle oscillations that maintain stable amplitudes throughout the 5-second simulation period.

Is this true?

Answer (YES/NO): NO